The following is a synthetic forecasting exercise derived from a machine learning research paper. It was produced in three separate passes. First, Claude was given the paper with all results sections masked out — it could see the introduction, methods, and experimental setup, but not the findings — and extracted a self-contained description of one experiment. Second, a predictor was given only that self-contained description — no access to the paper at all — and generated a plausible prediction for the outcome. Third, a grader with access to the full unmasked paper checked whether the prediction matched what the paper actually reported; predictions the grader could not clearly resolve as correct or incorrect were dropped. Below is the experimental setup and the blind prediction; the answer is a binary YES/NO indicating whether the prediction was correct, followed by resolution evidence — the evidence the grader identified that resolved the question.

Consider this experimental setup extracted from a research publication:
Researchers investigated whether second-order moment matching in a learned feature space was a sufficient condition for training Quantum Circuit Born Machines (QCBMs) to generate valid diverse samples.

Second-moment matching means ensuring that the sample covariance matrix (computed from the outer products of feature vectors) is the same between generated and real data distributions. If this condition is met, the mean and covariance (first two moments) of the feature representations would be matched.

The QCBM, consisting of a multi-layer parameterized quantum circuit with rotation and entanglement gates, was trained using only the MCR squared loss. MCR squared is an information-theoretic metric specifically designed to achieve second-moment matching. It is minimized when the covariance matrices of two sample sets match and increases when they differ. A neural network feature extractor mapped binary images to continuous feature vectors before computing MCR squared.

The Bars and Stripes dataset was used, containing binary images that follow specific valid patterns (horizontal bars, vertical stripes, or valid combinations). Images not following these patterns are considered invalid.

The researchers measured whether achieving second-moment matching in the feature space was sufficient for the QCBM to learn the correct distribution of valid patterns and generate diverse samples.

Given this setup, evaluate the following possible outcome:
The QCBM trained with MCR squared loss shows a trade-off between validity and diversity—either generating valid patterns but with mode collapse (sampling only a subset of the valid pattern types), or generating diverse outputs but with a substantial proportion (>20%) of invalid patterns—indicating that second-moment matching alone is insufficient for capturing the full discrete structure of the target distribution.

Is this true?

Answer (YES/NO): NO